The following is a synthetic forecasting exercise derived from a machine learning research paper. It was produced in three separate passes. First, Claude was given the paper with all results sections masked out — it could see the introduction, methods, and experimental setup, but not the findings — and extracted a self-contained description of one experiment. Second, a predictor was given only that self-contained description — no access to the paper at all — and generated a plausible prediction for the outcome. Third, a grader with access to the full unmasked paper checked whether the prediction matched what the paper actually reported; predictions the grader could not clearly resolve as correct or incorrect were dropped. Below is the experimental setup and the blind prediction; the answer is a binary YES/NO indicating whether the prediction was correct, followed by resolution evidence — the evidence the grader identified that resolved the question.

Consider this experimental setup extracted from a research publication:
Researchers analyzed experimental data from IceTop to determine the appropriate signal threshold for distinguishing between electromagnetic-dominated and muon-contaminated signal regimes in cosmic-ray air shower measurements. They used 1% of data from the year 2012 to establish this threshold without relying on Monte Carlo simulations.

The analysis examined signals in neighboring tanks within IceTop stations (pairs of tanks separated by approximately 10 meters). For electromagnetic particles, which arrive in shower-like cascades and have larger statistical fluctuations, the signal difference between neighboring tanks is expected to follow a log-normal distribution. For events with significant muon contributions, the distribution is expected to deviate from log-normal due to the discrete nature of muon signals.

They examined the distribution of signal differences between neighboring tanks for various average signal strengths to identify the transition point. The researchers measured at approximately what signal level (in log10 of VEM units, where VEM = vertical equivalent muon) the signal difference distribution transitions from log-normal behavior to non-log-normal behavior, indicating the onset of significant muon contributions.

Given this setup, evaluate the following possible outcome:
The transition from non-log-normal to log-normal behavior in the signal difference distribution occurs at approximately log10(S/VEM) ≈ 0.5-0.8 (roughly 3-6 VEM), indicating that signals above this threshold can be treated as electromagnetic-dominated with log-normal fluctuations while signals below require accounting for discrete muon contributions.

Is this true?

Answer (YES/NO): NO